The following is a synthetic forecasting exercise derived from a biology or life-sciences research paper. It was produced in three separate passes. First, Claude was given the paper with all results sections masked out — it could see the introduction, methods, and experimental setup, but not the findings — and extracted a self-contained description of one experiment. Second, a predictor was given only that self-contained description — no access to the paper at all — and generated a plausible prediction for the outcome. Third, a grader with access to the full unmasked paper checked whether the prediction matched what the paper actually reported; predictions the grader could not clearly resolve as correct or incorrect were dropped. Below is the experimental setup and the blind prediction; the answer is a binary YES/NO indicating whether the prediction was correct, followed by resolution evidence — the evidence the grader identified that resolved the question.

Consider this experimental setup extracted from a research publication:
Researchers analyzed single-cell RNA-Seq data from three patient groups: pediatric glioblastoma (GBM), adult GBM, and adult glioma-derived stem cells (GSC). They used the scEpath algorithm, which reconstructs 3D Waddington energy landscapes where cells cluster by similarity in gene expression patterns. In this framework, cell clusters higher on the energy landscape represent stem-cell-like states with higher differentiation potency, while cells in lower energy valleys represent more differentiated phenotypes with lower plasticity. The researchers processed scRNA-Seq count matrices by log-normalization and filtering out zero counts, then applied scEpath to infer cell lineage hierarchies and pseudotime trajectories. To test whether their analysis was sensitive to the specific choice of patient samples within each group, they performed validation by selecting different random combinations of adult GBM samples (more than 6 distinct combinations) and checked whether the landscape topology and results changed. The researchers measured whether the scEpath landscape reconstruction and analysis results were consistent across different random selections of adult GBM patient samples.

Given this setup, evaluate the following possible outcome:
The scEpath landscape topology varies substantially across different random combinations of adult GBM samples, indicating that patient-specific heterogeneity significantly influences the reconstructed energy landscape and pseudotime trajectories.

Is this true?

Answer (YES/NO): NO